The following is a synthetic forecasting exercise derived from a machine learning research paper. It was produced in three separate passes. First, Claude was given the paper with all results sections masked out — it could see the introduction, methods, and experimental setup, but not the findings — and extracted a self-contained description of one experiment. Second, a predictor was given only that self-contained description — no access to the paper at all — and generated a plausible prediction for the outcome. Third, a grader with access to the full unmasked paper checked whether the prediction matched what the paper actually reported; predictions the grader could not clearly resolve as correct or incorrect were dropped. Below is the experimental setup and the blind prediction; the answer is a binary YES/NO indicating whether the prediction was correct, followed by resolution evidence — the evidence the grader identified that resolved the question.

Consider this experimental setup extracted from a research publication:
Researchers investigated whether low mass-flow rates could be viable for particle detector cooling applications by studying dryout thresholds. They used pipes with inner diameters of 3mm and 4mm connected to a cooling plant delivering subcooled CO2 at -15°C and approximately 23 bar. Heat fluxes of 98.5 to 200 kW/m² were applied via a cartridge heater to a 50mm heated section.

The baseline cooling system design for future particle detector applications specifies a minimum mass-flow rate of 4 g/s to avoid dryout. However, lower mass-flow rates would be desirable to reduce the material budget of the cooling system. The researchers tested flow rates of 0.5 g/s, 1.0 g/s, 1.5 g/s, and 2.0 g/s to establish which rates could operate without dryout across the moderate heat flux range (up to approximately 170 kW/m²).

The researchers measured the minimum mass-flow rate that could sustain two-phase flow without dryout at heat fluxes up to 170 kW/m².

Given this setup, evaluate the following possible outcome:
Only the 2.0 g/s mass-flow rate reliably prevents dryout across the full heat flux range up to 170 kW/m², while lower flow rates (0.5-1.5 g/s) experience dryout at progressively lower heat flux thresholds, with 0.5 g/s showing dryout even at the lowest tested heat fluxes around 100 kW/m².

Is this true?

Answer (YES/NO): NO